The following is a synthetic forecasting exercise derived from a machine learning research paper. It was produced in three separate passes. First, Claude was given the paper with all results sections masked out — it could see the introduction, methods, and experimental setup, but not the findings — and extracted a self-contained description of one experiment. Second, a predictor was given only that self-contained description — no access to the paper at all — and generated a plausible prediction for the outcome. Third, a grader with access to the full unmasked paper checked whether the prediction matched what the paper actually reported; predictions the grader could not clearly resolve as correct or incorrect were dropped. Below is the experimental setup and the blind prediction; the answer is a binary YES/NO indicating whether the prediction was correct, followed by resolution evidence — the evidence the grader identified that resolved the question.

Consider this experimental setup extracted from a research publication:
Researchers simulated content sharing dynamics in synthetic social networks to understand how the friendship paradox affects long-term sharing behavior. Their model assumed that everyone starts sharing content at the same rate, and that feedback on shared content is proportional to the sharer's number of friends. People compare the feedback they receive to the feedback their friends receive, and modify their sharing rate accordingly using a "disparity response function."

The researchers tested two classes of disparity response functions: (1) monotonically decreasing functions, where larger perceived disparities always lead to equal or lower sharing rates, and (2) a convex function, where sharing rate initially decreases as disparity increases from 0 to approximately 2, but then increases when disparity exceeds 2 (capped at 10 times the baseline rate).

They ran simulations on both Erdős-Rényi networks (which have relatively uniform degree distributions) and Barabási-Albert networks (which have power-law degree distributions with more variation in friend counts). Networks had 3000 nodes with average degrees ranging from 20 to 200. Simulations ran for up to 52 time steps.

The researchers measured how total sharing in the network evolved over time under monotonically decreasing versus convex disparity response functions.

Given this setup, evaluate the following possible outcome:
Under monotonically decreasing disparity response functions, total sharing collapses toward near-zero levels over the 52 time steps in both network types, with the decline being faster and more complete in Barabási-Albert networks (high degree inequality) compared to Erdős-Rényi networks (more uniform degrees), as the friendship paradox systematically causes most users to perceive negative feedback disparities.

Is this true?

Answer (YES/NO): NO